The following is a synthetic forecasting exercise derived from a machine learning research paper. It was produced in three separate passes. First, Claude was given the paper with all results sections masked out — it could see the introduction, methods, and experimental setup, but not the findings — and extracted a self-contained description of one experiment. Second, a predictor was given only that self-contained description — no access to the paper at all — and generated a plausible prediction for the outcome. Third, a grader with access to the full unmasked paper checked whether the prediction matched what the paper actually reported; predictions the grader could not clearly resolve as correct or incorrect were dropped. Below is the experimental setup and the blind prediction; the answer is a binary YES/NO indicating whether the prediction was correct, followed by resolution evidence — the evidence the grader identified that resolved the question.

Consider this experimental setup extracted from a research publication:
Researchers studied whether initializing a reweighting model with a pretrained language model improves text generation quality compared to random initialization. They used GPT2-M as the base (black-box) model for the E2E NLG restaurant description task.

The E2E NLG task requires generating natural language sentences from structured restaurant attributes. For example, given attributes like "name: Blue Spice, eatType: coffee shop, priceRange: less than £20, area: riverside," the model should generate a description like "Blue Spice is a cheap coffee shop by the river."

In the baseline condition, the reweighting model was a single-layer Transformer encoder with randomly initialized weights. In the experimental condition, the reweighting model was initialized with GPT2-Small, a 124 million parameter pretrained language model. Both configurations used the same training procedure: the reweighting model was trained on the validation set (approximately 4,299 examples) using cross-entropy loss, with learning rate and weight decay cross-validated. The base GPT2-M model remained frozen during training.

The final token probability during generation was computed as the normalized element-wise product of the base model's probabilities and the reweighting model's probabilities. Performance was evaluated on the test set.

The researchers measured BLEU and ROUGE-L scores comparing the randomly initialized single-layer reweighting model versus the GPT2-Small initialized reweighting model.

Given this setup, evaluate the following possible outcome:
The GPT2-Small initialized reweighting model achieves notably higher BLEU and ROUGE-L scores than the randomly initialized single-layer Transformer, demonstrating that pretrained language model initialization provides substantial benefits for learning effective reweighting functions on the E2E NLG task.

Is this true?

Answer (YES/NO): YES